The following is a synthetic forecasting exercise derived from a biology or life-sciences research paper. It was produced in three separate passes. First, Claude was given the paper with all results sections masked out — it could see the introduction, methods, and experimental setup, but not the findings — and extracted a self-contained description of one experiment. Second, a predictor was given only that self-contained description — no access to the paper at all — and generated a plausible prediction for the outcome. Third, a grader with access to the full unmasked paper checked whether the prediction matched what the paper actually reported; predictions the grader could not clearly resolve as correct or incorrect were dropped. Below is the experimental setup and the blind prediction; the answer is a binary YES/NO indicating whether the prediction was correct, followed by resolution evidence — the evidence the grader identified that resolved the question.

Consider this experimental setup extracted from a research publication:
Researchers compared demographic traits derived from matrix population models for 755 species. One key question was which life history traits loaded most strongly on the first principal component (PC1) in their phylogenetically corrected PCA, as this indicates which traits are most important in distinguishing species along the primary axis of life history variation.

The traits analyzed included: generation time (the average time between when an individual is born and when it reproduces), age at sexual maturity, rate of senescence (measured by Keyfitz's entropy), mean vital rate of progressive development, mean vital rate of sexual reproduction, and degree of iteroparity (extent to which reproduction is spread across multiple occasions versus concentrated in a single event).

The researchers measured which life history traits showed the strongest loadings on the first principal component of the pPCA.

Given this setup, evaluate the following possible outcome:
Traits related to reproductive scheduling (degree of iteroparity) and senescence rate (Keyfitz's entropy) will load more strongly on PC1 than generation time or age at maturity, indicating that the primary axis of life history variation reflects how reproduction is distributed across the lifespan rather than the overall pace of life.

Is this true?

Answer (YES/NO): NO